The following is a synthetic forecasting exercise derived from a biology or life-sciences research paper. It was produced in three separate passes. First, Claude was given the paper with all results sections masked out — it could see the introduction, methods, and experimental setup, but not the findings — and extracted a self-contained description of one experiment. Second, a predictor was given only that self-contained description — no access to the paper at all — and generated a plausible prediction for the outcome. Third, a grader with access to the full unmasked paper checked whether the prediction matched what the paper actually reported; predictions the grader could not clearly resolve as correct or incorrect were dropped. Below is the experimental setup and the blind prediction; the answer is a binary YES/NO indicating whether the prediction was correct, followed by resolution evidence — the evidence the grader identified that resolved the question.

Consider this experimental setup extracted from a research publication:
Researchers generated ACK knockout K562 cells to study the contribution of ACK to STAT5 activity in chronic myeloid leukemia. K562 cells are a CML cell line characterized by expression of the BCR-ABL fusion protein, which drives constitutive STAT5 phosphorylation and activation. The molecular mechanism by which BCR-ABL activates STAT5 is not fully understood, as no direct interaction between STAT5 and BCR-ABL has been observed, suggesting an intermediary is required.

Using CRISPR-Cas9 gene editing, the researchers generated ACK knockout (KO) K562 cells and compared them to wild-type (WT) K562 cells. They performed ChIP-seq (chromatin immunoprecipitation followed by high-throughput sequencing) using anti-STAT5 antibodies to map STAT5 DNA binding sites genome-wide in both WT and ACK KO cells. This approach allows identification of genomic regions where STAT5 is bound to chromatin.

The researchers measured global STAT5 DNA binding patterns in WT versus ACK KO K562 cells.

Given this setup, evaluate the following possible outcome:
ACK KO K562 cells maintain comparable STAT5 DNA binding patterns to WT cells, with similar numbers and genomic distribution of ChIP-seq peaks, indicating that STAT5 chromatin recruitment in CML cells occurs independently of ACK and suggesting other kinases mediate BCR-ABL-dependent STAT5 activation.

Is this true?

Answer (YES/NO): NO